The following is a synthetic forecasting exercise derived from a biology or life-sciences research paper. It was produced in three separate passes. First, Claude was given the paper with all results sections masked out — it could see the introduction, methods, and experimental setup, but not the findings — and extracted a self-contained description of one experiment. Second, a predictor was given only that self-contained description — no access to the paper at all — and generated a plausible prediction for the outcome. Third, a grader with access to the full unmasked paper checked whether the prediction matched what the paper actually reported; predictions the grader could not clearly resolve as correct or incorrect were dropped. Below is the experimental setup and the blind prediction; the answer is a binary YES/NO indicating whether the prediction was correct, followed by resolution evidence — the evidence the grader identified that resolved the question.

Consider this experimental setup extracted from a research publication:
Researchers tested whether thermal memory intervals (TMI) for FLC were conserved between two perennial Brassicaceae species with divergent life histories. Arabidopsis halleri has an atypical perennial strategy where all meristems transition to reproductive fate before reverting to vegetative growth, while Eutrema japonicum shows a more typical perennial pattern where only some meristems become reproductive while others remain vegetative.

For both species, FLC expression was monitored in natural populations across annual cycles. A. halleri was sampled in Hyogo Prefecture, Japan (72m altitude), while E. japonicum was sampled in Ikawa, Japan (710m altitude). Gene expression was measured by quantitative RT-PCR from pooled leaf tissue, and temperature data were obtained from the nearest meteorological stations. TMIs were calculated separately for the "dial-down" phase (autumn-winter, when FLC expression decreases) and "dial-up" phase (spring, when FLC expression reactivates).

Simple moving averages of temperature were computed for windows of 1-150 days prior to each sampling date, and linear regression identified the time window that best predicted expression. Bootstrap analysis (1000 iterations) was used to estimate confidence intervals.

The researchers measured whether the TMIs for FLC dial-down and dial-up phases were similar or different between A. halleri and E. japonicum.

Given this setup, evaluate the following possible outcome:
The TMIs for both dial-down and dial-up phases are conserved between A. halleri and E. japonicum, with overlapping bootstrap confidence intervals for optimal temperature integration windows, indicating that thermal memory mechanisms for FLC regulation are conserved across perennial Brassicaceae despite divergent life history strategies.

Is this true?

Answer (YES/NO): NO